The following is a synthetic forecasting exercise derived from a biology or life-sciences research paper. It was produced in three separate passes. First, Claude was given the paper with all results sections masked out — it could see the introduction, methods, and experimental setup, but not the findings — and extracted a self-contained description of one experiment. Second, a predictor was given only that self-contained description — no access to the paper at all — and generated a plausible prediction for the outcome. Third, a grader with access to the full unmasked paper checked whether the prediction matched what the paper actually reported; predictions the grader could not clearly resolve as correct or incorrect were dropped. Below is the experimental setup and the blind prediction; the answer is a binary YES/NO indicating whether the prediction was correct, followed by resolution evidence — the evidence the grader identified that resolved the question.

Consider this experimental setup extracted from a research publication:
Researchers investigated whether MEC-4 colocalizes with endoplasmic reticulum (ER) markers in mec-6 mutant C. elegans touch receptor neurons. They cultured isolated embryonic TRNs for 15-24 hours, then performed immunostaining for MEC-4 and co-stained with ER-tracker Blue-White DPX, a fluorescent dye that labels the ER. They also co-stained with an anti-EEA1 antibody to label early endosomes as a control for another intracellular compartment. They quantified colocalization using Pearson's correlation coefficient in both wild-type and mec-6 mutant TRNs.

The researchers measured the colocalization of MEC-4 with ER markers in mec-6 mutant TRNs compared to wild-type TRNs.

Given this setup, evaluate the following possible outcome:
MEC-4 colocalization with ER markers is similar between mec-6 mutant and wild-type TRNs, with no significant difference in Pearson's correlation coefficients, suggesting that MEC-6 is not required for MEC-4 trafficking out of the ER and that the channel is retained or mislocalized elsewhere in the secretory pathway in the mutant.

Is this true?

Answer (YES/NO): NO